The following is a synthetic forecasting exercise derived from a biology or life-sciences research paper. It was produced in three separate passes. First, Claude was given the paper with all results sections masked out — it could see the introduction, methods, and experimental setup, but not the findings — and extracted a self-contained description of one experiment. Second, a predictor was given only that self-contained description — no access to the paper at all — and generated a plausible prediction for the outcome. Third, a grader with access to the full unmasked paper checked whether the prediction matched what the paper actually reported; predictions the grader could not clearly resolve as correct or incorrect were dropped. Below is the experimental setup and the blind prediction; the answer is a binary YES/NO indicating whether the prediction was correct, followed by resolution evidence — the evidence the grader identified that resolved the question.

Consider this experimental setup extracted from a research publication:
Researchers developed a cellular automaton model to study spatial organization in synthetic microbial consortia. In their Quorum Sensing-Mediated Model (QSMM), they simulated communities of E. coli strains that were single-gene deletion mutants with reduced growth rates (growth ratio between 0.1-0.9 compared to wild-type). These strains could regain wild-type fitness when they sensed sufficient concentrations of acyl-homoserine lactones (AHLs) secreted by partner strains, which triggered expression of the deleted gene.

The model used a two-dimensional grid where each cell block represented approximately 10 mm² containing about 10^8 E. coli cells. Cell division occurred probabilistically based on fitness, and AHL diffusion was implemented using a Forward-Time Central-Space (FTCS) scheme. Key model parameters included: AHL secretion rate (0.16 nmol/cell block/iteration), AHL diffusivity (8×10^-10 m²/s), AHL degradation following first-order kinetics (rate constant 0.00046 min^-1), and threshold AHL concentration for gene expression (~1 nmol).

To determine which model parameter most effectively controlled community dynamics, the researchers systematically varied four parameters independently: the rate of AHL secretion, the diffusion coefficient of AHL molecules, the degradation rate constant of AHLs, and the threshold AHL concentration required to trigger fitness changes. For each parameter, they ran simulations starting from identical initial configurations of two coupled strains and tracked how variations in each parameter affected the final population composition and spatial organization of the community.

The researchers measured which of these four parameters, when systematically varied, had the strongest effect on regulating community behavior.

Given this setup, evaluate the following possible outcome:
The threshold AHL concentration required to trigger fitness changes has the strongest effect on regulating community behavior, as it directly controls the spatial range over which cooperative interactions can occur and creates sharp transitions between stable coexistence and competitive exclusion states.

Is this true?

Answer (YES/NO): NO